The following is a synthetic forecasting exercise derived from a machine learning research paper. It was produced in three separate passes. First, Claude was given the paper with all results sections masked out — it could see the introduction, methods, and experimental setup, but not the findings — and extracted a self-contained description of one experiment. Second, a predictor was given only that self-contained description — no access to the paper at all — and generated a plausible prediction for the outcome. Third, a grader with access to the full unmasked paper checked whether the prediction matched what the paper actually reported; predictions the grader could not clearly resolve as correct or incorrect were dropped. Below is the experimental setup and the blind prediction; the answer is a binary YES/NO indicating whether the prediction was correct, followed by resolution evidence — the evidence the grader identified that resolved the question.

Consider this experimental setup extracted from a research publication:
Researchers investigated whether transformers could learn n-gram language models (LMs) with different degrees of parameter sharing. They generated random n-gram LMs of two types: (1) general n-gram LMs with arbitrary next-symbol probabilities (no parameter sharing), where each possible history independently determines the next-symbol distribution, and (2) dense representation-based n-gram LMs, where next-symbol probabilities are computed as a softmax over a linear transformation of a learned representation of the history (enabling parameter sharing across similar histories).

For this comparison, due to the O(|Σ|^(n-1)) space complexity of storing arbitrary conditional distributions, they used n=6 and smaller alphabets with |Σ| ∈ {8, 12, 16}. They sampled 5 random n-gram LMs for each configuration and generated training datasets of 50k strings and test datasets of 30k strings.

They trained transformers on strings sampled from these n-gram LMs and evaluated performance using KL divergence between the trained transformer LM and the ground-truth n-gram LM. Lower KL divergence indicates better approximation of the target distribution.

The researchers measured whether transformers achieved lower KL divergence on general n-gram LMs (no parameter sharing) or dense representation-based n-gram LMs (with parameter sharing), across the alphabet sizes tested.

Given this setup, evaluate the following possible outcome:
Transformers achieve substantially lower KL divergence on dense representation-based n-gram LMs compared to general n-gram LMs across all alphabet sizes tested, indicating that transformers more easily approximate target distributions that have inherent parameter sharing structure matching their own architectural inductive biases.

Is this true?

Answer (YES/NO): YES